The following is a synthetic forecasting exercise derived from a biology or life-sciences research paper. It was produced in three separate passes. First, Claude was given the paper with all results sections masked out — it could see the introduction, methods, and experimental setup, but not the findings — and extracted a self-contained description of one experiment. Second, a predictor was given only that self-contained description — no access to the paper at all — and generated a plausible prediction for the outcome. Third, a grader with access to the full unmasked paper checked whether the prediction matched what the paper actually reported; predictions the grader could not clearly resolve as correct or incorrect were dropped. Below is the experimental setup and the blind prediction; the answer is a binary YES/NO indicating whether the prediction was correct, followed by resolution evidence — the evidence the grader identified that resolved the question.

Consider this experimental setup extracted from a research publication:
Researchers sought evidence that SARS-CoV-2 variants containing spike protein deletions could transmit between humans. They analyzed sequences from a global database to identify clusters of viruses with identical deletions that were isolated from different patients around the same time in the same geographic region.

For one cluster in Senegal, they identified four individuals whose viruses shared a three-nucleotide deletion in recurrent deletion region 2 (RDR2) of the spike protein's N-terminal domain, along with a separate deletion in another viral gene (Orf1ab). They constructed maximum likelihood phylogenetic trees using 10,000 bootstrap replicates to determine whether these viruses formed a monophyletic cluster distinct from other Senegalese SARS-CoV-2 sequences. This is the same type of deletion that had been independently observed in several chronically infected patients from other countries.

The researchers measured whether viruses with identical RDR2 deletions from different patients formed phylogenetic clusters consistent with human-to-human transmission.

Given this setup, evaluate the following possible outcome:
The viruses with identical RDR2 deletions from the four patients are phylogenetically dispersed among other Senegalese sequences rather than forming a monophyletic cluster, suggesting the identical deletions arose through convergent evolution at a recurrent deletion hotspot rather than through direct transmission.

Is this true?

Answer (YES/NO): NO